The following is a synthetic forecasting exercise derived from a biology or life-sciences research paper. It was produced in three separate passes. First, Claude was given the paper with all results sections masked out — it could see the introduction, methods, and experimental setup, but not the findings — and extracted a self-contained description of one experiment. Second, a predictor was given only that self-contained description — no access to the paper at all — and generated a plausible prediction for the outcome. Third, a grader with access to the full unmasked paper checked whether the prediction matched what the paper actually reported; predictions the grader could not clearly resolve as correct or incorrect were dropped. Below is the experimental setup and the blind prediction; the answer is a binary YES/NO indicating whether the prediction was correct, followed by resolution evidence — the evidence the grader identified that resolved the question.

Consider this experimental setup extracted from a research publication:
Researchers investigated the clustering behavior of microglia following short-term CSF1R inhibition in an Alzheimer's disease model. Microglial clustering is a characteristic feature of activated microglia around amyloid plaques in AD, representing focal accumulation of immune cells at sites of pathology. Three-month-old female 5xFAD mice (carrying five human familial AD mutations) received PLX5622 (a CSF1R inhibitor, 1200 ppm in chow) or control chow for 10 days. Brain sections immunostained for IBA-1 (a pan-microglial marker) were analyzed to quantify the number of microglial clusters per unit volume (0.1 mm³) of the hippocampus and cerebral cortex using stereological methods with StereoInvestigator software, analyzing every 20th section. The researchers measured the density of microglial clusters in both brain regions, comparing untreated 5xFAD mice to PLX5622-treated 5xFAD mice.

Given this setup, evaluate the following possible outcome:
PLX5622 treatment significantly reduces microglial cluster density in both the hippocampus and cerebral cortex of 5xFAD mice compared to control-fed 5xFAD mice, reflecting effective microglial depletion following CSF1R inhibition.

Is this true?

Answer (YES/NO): YES